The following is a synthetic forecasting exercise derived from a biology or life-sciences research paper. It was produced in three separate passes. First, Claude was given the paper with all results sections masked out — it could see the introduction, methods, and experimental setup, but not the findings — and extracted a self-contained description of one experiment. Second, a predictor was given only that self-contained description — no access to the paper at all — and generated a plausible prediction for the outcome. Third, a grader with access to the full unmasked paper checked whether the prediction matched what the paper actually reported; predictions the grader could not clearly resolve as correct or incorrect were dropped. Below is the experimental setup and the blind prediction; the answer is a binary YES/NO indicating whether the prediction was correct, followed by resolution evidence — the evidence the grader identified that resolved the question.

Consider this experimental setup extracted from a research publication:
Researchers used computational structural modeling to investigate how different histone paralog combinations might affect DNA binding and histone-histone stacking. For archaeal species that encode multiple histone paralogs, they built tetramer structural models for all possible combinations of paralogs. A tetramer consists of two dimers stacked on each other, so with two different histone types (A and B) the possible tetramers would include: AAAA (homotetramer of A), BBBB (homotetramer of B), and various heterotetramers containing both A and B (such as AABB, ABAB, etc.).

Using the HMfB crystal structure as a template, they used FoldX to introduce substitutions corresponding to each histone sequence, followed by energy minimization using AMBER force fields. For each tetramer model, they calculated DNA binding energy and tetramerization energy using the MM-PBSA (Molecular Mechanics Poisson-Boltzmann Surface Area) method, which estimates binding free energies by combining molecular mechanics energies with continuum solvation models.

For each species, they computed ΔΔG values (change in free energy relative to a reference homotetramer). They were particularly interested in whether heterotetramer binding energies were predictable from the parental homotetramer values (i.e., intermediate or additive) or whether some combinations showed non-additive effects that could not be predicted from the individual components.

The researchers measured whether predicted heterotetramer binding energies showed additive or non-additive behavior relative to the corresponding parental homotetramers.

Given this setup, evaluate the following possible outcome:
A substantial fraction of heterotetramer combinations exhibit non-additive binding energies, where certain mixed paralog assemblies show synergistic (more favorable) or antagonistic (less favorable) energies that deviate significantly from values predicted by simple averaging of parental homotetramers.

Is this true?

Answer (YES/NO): NO